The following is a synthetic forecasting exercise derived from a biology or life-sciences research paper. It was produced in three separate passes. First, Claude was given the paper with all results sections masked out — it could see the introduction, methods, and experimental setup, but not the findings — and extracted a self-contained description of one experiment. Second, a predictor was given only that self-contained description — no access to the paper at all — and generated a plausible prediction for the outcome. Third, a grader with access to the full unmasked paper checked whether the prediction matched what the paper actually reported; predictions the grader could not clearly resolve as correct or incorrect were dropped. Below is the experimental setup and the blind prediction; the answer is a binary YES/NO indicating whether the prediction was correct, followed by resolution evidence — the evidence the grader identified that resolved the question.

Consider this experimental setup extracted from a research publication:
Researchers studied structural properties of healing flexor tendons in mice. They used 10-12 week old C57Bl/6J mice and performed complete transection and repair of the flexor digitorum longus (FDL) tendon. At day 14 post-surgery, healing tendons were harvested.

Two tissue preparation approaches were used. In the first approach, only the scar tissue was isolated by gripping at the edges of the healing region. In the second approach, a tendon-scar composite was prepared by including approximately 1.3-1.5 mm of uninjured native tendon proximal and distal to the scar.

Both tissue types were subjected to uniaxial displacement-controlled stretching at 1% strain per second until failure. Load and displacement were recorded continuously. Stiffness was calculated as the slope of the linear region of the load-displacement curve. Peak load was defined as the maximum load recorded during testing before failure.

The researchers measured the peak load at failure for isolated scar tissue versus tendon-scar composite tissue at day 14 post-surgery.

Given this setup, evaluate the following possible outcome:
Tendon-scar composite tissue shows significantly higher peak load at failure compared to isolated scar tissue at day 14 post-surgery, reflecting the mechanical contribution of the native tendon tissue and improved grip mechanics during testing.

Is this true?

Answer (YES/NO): NO